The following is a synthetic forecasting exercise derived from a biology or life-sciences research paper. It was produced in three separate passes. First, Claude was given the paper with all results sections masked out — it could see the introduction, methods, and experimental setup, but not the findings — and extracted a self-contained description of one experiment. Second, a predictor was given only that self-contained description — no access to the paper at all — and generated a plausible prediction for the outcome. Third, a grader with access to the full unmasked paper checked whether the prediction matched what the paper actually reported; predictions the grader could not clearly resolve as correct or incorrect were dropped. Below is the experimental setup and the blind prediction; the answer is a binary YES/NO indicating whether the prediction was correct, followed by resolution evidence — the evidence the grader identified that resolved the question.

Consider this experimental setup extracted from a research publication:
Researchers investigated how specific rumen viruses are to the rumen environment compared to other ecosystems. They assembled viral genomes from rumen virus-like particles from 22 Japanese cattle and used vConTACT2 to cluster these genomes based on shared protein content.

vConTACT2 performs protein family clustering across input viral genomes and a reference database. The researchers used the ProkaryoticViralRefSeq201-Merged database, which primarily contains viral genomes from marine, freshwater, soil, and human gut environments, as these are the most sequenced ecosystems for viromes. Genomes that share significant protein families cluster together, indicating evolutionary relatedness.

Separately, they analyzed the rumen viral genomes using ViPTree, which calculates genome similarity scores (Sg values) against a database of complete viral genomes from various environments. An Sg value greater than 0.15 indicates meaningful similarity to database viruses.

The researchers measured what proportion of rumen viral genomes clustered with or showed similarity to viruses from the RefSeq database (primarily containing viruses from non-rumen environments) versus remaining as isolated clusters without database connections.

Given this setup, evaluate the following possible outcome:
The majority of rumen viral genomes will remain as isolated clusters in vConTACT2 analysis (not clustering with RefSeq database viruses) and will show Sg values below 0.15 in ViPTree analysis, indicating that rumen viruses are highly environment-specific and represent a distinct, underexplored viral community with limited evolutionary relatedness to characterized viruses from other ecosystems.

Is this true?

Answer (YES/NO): YES